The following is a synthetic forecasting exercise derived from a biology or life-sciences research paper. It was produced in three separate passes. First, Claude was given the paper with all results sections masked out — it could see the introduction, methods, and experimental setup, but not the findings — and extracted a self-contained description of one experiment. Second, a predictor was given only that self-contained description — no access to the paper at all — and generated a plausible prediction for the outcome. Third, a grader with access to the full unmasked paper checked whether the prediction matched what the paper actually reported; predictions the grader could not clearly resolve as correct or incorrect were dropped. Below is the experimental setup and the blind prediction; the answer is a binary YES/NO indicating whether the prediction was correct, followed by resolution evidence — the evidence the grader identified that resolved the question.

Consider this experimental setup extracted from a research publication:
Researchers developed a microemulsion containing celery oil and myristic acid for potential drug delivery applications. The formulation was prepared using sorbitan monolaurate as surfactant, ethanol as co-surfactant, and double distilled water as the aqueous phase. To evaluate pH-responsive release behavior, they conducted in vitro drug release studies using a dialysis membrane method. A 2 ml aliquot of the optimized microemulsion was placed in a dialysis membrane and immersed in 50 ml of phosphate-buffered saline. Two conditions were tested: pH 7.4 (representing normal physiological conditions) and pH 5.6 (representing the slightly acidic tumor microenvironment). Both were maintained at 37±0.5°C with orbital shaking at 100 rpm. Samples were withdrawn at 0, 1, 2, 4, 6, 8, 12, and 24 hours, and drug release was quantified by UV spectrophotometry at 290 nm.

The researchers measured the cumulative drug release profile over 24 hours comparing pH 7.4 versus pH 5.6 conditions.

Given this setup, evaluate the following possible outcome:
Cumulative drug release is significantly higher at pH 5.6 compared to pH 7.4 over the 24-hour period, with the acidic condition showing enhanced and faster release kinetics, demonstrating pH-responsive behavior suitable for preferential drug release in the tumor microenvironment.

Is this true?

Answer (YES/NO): NO